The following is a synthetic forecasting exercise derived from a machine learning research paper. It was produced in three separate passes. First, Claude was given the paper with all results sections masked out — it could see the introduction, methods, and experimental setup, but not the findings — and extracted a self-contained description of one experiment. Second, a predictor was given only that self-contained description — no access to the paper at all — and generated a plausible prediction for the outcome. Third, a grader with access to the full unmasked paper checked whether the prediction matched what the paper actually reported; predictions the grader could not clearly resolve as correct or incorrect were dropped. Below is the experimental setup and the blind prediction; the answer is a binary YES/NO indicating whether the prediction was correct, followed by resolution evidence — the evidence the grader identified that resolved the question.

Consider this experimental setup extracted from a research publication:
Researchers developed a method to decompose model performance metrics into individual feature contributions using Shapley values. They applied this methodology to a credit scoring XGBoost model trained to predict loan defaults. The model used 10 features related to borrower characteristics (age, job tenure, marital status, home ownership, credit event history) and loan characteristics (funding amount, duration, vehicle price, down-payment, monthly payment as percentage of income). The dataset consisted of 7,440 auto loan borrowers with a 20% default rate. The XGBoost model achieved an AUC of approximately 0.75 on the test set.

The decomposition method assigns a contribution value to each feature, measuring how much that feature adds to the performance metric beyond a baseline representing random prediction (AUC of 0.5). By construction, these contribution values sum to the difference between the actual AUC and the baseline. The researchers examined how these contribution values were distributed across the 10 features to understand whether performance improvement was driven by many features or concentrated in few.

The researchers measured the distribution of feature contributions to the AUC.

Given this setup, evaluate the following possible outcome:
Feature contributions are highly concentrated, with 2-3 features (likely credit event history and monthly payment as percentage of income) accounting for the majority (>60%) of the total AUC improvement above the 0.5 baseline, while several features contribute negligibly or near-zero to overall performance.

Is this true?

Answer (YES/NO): NO